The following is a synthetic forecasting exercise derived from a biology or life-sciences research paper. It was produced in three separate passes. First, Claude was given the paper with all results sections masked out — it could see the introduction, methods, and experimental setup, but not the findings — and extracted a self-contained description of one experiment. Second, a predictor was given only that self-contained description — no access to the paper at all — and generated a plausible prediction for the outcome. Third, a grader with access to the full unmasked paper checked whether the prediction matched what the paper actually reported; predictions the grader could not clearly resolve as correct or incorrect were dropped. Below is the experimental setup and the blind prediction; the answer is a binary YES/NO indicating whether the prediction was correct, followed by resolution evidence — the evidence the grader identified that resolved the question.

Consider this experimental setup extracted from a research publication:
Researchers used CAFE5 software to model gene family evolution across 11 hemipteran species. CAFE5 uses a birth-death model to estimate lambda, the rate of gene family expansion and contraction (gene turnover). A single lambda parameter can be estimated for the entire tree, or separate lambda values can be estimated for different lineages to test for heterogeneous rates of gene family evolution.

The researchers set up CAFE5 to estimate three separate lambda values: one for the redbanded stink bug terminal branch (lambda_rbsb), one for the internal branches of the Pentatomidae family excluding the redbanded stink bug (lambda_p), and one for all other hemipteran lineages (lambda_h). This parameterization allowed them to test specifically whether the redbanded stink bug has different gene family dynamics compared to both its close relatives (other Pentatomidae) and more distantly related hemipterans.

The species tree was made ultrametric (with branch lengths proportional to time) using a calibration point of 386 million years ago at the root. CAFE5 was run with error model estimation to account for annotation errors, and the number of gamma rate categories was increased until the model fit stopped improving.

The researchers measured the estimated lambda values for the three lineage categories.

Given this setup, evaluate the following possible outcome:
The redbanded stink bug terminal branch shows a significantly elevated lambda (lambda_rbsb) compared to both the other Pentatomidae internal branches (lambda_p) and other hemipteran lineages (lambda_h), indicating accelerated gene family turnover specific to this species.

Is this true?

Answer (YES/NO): NO